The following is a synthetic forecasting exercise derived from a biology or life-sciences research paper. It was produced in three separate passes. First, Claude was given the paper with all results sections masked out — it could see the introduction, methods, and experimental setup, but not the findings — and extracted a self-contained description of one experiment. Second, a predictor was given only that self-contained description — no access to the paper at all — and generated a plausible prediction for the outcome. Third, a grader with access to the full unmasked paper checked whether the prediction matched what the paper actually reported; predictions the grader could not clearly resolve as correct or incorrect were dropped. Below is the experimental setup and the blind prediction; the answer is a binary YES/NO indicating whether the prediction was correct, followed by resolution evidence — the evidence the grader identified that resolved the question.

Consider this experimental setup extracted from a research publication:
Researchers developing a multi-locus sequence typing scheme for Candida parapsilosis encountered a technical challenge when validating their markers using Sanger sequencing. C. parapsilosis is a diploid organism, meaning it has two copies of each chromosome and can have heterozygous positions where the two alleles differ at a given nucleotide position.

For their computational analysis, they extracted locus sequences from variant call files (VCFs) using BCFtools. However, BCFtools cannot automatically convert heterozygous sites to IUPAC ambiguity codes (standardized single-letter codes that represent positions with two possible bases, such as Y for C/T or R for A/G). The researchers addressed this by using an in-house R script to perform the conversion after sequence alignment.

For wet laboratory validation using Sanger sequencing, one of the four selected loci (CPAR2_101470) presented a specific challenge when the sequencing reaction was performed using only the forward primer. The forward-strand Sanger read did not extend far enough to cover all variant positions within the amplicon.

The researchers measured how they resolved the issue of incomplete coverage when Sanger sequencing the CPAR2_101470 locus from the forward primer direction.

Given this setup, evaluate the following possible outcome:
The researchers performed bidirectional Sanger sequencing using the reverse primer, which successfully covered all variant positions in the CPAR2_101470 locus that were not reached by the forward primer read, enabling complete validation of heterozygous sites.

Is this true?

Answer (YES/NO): YES